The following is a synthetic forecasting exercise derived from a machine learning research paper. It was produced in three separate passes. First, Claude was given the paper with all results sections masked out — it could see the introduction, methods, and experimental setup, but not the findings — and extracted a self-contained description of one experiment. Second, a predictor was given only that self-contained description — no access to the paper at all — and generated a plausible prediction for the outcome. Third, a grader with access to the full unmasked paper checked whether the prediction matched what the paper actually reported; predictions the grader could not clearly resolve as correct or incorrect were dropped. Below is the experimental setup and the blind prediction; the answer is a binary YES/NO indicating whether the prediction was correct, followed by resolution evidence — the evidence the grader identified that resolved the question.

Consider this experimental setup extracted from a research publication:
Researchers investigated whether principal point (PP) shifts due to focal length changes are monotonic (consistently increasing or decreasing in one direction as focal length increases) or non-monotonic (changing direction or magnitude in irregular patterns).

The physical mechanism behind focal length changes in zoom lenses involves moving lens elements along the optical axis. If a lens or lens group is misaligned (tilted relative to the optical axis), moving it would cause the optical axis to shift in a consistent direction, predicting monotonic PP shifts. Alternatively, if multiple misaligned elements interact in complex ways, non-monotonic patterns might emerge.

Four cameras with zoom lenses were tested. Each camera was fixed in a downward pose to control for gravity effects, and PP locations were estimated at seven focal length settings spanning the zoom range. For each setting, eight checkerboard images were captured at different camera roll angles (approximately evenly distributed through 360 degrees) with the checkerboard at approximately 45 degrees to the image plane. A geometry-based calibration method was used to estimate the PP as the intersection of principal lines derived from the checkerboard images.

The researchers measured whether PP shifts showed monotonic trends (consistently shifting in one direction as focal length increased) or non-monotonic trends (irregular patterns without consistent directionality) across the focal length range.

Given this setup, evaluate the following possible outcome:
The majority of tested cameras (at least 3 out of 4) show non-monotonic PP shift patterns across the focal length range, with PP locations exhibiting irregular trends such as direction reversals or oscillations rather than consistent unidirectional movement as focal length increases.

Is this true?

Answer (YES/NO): NO